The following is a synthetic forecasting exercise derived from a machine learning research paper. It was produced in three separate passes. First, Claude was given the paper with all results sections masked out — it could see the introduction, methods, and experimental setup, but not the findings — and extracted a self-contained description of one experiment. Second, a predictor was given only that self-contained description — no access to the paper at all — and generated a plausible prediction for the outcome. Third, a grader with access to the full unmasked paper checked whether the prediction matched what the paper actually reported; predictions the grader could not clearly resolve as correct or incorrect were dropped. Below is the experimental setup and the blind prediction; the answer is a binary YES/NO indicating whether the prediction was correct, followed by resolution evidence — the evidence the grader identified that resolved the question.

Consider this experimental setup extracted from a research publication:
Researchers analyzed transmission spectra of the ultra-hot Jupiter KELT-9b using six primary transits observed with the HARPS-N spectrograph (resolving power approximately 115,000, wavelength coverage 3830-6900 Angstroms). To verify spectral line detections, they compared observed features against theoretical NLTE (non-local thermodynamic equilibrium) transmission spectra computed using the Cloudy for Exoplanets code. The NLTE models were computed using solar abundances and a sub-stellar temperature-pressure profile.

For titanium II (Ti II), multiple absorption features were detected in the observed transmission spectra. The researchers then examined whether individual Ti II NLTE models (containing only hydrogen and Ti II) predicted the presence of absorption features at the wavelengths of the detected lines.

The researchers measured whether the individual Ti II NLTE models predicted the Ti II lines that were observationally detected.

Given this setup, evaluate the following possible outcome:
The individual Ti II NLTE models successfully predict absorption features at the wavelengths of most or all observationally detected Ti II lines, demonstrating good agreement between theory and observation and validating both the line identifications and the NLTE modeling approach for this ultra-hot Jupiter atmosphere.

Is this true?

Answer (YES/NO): NO